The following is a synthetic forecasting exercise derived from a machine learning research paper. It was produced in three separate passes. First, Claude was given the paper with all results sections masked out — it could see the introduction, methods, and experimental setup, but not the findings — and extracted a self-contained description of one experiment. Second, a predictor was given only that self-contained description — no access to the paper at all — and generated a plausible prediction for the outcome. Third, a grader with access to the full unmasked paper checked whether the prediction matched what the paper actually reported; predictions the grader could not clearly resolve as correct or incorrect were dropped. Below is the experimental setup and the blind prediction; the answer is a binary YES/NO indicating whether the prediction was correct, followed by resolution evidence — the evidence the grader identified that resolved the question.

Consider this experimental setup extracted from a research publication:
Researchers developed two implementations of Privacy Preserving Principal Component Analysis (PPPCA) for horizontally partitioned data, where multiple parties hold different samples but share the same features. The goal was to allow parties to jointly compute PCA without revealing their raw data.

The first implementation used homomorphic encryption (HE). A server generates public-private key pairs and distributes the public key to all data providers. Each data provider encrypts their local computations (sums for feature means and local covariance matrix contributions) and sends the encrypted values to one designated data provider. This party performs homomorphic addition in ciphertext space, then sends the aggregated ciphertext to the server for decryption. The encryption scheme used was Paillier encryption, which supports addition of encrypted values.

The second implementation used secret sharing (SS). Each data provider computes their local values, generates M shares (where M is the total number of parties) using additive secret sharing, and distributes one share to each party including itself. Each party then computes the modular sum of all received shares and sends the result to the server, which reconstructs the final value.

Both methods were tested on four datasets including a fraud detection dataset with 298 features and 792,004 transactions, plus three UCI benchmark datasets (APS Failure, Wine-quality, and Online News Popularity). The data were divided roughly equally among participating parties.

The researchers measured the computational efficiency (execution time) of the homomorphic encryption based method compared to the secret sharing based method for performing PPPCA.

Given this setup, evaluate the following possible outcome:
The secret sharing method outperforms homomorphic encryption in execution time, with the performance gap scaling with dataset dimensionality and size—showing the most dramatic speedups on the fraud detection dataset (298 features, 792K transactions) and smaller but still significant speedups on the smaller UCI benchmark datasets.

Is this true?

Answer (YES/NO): NO